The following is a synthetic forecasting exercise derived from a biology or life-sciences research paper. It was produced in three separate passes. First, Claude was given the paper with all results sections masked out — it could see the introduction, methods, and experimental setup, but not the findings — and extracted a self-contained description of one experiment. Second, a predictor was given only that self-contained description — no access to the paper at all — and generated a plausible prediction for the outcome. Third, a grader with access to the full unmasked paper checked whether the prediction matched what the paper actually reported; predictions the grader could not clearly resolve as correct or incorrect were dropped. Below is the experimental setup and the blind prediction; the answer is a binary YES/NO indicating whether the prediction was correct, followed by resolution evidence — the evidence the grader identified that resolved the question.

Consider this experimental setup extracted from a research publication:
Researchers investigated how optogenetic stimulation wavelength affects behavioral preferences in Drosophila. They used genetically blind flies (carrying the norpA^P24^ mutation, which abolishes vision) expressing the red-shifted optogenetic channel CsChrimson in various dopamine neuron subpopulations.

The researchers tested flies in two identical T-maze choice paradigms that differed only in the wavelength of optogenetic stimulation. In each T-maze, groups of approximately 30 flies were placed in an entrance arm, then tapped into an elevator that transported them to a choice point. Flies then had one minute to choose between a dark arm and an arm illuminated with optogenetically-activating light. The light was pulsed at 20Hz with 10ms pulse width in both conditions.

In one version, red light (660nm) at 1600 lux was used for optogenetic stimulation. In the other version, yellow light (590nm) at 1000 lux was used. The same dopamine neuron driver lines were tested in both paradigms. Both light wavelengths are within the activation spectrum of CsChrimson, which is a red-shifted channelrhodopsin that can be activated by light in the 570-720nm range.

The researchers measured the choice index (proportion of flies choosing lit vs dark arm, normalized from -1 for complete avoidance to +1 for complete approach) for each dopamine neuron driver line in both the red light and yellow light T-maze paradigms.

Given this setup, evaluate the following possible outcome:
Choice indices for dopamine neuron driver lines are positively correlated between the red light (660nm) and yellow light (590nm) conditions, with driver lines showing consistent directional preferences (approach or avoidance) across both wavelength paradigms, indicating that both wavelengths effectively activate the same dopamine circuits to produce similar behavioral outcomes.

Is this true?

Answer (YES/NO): NO